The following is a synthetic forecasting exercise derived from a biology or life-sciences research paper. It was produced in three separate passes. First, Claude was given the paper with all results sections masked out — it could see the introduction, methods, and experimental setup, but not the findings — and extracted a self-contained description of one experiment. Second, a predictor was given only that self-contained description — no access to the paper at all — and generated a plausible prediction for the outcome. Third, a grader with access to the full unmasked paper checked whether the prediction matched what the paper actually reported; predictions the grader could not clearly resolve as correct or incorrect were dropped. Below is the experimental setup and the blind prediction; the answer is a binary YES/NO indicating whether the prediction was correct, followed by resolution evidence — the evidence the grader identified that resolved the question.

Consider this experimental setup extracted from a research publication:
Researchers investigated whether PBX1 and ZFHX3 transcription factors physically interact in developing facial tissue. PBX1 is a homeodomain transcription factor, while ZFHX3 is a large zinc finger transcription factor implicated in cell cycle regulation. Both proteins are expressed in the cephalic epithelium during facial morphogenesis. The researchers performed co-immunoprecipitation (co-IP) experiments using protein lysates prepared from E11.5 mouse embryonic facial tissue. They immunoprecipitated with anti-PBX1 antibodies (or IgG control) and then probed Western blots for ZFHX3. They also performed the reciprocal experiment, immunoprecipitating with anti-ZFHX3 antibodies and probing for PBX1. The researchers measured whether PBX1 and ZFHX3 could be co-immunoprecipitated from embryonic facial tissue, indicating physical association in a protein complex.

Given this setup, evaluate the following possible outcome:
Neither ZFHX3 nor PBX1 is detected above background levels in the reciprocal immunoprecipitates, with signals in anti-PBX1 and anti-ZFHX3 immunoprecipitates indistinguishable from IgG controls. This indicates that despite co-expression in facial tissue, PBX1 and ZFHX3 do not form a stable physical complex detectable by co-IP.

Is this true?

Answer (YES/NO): NO